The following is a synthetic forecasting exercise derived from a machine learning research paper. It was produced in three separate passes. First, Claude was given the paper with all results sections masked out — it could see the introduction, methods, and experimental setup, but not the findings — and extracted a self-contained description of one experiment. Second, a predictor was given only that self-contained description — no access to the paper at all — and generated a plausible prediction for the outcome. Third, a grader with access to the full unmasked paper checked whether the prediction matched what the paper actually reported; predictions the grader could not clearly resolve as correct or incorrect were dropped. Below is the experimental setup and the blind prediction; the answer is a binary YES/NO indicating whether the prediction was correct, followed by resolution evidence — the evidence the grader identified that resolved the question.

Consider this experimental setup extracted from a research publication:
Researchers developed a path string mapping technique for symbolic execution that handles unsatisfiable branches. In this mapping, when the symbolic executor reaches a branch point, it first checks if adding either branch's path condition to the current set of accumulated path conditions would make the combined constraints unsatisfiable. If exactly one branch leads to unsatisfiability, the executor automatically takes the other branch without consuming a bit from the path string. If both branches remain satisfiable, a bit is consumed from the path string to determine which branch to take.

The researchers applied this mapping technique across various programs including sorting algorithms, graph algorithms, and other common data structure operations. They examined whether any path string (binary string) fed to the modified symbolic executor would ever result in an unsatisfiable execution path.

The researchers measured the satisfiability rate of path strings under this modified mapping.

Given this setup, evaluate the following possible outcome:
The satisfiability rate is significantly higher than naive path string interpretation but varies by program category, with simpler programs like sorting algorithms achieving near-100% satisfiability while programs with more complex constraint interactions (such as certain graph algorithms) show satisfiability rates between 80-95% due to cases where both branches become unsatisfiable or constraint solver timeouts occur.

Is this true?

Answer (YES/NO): NO